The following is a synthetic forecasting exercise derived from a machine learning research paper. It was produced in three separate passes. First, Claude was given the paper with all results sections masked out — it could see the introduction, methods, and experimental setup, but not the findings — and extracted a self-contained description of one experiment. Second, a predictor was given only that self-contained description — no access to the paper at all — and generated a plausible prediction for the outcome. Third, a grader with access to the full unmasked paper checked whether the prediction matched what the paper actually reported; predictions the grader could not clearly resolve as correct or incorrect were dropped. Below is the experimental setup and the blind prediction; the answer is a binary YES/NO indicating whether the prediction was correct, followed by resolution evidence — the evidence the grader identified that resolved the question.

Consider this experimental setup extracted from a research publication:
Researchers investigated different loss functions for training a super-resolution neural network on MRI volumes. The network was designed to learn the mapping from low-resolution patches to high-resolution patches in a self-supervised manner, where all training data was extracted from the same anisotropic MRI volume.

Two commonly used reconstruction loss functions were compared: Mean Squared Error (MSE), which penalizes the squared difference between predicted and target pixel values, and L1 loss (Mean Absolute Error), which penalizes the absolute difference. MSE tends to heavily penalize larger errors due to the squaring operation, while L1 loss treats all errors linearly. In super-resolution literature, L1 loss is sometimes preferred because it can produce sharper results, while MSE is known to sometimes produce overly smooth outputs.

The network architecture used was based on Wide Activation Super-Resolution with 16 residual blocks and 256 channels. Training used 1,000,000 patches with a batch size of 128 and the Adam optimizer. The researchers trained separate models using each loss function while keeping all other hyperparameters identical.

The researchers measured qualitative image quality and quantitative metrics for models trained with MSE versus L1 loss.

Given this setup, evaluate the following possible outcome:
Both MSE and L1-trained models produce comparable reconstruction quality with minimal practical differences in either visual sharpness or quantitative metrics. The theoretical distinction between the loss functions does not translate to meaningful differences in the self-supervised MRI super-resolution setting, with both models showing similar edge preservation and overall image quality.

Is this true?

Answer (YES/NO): YES